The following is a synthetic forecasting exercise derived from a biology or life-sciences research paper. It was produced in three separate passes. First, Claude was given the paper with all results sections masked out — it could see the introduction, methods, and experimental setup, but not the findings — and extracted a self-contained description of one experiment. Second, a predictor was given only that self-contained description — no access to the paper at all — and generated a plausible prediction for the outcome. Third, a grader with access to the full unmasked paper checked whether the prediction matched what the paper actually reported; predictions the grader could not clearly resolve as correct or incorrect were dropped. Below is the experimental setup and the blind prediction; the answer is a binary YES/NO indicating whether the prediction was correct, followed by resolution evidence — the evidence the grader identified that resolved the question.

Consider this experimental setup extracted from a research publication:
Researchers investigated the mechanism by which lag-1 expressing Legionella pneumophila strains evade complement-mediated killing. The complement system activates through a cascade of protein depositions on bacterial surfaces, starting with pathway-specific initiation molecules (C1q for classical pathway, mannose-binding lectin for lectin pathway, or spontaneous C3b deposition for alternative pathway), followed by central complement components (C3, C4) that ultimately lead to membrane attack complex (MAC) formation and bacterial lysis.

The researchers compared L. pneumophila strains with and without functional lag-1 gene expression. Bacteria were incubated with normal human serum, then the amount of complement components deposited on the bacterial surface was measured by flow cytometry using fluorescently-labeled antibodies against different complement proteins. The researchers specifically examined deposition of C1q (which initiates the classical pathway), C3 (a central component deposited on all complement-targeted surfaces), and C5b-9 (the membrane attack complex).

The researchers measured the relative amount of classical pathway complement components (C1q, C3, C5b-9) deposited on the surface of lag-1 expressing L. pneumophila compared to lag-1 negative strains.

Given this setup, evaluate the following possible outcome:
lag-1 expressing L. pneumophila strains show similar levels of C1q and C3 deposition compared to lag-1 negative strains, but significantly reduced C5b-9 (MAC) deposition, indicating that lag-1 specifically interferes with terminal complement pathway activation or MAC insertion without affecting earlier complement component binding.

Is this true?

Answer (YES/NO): NO